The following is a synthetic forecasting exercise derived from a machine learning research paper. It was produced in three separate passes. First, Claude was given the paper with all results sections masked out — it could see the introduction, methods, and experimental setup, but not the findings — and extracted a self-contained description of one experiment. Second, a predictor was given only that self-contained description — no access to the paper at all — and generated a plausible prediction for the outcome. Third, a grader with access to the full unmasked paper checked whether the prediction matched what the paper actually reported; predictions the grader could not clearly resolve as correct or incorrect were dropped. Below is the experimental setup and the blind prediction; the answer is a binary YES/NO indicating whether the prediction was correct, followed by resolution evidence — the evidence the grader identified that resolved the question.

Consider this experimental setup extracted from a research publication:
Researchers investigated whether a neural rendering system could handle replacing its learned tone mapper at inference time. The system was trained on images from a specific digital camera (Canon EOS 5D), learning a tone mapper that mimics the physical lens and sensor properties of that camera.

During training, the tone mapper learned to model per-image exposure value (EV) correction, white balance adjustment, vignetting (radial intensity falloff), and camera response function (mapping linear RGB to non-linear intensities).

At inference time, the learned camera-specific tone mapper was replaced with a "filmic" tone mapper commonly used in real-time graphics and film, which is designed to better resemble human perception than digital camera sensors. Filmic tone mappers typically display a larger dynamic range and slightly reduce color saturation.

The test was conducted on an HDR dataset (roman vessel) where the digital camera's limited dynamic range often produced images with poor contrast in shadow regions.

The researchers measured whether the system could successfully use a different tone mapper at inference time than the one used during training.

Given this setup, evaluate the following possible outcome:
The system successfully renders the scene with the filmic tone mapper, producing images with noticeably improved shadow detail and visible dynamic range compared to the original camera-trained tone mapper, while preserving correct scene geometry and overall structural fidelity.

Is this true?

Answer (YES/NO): YES